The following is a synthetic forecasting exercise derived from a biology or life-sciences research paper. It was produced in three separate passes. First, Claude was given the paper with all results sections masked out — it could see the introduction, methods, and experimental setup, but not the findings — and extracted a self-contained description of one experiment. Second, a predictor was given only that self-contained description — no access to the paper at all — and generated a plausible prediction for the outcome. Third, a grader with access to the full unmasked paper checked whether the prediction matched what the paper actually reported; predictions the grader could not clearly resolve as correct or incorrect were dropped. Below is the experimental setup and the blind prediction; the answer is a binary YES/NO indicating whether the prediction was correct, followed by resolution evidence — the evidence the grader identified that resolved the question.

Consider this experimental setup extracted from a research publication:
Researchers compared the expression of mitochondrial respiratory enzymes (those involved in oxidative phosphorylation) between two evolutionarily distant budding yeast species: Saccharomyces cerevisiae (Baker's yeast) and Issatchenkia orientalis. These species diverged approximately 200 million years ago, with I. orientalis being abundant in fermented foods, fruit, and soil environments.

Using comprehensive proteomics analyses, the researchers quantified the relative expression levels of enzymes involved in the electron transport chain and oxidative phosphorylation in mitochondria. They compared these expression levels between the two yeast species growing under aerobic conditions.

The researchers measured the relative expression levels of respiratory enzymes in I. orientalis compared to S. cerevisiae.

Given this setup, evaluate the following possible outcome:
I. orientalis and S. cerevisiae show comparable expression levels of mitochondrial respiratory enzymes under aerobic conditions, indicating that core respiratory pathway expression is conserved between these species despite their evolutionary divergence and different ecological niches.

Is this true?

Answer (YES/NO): NO